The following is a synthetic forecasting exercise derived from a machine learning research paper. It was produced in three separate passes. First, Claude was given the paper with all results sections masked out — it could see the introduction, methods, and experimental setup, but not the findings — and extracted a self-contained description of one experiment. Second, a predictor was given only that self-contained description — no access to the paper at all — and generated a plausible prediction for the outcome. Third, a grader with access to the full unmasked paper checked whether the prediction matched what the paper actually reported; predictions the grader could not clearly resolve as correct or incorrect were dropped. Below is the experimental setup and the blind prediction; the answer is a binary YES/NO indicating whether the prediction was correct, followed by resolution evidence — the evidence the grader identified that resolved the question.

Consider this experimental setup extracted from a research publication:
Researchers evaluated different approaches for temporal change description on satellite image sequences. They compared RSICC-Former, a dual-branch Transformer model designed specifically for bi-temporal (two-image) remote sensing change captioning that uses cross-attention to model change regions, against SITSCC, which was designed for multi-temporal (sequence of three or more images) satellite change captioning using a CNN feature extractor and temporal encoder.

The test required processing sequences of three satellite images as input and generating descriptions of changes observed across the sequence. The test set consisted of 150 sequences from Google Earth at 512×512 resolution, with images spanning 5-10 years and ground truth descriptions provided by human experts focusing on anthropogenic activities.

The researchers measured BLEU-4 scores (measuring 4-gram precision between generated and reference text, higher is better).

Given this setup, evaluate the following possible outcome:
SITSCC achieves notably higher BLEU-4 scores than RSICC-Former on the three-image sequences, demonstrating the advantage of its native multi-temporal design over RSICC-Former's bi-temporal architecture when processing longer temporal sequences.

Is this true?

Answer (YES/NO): YES